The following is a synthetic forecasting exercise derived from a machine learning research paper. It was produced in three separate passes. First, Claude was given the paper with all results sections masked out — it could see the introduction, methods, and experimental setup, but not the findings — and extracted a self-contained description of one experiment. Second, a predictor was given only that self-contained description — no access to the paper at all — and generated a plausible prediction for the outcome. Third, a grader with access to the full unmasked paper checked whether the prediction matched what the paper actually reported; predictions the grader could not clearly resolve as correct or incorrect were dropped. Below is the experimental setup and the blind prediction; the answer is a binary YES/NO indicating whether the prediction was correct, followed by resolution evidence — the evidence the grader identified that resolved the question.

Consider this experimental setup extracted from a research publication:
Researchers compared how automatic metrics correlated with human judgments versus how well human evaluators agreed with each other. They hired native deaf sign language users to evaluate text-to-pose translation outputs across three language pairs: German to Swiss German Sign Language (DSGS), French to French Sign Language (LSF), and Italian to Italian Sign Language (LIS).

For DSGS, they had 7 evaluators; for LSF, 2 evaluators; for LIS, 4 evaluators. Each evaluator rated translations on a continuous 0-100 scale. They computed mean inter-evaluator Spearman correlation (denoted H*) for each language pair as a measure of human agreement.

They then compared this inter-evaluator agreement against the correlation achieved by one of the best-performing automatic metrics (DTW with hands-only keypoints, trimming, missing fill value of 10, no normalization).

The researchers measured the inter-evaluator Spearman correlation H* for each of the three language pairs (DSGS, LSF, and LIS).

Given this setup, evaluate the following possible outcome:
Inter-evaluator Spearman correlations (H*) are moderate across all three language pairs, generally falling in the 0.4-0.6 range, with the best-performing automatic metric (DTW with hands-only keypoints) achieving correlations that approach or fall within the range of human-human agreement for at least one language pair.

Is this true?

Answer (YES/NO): NO